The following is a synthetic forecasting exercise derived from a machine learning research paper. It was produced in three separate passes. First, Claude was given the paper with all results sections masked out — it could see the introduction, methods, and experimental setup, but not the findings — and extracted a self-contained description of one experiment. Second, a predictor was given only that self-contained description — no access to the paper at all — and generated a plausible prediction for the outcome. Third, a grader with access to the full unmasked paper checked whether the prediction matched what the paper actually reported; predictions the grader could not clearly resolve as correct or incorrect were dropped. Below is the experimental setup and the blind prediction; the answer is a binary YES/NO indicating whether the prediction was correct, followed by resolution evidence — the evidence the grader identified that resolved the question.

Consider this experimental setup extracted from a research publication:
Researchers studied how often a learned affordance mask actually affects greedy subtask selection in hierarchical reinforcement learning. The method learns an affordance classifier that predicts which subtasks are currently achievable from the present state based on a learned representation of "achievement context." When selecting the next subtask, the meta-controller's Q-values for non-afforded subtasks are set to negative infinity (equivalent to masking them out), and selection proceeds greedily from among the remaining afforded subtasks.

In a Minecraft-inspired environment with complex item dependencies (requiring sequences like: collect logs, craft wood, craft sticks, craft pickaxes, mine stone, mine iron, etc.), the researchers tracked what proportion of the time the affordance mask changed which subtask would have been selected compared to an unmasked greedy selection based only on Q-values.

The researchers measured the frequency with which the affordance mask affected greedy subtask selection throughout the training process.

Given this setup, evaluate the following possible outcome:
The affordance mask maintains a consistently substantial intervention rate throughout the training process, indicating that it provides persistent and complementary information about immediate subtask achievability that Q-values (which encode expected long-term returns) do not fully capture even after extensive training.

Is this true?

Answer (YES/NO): YES